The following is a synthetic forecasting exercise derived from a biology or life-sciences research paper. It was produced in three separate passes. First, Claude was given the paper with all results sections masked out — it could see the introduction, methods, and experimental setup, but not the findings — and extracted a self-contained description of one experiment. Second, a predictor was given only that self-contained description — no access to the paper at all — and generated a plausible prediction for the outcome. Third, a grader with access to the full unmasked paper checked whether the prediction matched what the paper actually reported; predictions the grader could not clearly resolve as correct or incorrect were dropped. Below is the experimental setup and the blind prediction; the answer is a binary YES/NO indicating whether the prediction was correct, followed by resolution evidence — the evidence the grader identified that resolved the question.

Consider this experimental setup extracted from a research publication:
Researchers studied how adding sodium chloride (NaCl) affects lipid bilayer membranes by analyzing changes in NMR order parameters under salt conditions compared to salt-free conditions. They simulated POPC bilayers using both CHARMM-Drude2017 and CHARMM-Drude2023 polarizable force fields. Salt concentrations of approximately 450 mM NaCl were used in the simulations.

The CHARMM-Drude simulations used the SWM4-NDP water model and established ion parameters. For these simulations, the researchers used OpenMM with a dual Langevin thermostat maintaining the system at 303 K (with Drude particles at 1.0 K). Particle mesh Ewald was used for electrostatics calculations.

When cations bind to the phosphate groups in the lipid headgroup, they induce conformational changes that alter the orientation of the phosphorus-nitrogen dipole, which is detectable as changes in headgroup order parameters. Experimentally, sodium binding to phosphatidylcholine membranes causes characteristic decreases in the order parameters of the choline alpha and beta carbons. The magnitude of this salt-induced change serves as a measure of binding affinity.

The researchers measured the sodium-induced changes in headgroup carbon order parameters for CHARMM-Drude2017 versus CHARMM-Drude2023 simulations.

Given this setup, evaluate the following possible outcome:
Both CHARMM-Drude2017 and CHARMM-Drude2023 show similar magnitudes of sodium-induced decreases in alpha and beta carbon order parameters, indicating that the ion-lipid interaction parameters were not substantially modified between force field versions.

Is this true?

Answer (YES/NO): NO